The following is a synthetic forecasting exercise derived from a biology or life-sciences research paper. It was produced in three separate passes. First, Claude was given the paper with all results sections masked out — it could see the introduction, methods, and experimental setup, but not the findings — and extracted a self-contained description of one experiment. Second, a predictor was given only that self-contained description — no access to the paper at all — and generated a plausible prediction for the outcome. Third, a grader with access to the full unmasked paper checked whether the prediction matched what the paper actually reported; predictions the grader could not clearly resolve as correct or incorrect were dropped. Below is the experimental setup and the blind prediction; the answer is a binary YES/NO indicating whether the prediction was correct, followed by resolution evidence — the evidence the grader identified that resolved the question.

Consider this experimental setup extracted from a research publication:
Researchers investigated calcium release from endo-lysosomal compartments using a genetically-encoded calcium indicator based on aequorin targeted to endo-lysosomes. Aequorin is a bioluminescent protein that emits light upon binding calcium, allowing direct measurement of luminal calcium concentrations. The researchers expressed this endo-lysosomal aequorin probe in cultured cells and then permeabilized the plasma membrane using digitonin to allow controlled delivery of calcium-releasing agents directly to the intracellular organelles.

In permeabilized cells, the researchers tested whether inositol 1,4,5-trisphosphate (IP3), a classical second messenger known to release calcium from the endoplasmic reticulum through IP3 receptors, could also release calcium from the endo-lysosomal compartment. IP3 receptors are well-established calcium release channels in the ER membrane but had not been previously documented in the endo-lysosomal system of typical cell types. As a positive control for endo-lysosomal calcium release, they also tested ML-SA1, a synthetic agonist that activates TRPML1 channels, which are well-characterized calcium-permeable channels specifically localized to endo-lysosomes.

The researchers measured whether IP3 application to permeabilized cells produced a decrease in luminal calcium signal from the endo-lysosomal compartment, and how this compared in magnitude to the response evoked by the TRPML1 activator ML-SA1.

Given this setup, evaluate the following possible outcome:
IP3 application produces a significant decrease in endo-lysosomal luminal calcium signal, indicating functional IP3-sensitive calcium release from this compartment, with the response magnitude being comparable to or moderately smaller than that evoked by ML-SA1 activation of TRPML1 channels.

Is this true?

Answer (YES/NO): NO